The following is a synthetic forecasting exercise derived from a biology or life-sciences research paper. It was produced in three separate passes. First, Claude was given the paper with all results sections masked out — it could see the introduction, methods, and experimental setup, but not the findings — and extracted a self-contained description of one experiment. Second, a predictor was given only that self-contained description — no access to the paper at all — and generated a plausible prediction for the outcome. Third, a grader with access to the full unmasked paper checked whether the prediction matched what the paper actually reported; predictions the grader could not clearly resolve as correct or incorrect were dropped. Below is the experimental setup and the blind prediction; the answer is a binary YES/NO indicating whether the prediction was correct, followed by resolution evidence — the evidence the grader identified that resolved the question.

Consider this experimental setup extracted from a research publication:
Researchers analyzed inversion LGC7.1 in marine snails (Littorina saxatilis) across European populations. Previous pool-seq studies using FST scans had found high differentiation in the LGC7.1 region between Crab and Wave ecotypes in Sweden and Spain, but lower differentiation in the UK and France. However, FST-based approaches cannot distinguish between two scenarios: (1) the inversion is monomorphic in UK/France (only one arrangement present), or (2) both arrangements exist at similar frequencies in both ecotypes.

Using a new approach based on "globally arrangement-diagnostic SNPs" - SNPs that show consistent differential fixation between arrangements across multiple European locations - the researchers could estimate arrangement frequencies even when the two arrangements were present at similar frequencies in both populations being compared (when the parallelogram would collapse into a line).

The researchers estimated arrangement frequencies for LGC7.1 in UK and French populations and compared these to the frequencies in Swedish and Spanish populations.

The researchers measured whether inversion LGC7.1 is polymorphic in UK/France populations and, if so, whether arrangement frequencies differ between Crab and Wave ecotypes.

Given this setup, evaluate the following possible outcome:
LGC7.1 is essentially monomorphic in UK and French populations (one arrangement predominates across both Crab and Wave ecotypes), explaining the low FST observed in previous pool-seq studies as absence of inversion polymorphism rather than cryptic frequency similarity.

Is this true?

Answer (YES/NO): NO